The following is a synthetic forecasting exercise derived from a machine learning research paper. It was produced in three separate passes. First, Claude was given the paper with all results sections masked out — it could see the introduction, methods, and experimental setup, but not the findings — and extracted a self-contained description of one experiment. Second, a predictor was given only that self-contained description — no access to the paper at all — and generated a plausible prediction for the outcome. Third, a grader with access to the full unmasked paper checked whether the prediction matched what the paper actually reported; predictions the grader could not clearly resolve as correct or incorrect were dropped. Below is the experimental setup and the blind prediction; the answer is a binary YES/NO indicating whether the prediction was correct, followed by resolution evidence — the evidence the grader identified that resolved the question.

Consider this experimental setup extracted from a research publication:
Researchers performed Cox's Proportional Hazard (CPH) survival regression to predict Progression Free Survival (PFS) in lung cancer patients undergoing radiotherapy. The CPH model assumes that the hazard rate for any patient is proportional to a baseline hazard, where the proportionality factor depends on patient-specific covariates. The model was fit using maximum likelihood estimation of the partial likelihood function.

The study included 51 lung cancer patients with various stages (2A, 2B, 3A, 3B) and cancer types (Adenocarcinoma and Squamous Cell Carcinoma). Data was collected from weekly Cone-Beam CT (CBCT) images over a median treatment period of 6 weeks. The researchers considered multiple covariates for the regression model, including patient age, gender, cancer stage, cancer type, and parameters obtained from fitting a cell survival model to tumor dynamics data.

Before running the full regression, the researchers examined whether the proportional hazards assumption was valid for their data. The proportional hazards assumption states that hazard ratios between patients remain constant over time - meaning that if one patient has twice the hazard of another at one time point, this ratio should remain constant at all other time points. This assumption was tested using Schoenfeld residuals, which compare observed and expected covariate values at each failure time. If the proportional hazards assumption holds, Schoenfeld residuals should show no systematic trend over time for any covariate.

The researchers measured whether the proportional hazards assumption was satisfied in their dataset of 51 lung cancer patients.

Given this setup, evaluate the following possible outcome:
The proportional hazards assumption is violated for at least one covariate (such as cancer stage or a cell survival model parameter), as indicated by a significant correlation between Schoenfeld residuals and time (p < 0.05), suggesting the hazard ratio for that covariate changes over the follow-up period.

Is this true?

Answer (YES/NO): NO